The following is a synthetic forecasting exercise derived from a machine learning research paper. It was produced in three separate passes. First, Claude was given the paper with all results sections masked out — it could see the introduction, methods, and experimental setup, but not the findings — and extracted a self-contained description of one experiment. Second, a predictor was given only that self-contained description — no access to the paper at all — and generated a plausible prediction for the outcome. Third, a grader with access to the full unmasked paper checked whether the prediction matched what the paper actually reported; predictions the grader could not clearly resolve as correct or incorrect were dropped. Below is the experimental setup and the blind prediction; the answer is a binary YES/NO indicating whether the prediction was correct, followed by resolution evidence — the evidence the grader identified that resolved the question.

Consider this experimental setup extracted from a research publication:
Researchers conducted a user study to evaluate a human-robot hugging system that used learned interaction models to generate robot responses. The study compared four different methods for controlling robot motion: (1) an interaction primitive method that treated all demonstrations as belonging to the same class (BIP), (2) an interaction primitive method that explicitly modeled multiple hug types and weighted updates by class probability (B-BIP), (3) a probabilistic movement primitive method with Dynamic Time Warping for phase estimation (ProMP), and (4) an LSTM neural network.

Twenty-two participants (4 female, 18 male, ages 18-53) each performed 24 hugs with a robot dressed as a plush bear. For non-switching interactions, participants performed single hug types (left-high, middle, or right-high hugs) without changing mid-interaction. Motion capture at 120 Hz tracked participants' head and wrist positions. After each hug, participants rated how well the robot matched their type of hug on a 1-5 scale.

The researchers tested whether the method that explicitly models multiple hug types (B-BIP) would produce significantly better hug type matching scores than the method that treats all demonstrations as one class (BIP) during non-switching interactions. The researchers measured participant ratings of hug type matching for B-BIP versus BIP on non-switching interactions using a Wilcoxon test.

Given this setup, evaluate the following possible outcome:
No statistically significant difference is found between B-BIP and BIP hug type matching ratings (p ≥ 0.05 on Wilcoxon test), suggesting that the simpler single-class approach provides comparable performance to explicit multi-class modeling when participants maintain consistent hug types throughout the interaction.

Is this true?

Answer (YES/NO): YES